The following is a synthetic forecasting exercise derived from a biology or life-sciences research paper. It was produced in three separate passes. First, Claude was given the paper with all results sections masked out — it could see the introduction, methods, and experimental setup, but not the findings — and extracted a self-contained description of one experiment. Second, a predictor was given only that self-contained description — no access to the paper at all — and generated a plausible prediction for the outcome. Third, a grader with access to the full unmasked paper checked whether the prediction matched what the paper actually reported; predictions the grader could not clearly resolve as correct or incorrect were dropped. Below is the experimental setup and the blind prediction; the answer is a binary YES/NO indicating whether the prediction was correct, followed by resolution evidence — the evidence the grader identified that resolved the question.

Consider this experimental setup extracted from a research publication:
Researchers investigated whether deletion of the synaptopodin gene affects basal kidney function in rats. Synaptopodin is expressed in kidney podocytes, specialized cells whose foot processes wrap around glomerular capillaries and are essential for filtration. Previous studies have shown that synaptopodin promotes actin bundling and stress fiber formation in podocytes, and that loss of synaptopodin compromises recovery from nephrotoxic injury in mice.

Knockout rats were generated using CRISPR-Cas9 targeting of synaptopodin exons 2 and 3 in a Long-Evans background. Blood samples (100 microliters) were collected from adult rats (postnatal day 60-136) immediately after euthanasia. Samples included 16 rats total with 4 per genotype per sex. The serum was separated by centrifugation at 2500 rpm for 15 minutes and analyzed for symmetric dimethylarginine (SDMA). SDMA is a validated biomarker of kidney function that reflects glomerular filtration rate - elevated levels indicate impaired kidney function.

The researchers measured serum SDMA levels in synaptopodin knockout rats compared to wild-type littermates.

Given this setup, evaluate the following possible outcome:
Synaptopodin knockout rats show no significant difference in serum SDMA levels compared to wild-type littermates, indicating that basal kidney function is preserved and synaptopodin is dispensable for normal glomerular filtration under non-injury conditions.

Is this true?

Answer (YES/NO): YES